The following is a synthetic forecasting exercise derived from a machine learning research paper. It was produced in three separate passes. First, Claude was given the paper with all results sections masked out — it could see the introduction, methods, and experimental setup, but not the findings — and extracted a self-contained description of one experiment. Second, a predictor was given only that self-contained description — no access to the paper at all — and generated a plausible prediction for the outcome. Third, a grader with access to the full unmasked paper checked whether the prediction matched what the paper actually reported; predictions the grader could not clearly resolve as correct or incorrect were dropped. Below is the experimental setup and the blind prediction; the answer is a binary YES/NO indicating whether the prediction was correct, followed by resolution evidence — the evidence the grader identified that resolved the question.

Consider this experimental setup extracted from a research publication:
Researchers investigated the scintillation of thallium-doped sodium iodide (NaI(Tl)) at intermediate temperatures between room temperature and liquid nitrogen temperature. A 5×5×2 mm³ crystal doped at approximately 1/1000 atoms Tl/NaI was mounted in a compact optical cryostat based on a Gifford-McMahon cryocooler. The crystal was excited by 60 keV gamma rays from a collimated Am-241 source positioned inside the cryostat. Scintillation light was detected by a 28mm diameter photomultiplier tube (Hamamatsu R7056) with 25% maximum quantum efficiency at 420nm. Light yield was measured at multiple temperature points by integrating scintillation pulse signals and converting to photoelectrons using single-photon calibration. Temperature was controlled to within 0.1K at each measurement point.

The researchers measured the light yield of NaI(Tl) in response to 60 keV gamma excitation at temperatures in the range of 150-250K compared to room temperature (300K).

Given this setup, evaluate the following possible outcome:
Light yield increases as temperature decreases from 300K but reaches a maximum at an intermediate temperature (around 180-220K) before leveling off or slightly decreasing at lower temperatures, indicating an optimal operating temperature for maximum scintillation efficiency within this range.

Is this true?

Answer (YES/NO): NO